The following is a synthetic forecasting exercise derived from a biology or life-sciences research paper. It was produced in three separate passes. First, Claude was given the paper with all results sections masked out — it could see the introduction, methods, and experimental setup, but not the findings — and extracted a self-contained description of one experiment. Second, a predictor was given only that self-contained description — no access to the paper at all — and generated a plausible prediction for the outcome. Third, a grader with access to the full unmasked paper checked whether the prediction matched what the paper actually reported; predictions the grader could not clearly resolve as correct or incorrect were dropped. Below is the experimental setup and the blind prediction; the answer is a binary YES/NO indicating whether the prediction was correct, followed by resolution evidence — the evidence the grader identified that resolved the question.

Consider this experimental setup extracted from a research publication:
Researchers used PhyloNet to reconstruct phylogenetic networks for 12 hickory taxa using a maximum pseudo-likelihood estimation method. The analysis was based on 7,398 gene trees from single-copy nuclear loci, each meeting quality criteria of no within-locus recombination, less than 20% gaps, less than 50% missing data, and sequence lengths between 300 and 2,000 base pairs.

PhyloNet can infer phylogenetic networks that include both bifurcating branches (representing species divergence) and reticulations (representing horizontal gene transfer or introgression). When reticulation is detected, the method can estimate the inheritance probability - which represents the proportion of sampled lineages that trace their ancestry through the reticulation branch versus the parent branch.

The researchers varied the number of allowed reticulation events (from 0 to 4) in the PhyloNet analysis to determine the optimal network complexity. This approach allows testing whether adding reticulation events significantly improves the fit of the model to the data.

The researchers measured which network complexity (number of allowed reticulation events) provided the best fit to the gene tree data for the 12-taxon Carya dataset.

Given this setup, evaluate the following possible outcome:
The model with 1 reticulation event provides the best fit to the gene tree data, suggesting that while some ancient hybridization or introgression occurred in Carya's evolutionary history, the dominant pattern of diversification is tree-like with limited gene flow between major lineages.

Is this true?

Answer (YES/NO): NO